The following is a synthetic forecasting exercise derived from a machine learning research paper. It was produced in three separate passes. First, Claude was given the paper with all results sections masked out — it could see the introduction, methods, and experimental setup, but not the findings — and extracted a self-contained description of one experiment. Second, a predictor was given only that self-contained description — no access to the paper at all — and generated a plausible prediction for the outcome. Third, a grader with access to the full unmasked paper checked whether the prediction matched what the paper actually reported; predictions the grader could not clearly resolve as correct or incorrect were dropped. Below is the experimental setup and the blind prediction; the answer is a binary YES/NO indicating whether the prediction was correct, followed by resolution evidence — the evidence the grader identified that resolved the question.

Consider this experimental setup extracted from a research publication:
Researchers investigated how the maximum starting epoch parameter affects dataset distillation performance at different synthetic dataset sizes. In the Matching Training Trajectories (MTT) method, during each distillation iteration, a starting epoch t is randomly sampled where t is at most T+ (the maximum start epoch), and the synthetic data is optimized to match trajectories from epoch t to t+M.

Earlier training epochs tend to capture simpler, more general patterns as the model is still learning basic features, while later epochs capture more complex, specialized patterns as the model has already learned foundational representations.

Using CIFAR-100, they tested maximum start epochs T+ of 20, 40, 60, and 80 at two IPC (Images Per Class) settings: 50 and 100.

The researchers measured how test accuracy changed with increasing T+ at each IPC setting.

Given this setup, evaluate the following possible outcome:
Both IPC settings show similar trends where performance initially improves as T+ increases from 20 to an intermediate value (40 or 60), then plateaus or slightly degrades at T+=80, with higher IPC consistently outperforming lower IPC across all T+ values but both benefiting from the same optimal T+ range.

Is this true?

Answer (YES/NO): NO